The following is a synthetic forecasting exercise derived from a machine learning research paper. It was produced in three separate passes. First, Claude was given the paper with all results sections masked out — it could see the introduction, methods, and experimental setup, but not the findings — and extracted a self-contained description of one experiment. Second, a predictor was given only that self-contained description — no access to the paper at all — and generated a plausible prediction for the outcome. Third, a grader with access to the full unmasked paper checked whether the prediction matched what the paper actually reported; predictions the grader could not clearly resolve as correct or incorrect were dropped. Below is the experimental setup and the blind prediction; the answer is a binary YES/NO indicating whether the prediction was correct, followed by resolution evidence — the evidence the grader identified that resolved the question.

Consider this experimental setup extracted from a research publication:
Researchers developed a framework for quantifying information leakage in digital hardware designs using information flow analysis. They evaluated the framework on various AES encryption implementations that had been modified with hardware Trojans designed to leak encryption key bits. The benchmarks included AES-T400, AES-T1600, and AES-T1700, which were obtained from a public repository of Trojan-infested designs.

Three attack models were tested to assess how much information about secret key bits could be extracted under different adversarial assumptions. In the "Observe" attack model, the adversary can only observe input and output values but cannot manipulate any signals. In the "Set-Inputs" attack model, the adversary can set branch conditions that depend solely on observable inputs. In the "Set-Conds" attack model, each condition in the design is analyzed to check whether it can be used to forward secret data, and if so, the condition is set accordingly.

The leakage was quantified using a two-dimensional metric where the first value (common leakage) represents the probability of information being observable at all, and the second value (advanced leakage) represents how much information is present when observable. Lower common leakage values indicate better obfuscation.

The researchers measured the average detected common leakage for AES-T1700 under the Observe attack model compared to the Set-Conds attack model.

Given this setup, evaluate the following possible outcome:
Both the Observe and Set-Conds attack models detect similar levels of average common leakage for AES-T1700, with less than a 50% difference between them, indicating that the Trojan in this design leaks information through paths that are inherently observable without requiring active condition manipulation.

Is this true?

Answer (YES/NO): NO